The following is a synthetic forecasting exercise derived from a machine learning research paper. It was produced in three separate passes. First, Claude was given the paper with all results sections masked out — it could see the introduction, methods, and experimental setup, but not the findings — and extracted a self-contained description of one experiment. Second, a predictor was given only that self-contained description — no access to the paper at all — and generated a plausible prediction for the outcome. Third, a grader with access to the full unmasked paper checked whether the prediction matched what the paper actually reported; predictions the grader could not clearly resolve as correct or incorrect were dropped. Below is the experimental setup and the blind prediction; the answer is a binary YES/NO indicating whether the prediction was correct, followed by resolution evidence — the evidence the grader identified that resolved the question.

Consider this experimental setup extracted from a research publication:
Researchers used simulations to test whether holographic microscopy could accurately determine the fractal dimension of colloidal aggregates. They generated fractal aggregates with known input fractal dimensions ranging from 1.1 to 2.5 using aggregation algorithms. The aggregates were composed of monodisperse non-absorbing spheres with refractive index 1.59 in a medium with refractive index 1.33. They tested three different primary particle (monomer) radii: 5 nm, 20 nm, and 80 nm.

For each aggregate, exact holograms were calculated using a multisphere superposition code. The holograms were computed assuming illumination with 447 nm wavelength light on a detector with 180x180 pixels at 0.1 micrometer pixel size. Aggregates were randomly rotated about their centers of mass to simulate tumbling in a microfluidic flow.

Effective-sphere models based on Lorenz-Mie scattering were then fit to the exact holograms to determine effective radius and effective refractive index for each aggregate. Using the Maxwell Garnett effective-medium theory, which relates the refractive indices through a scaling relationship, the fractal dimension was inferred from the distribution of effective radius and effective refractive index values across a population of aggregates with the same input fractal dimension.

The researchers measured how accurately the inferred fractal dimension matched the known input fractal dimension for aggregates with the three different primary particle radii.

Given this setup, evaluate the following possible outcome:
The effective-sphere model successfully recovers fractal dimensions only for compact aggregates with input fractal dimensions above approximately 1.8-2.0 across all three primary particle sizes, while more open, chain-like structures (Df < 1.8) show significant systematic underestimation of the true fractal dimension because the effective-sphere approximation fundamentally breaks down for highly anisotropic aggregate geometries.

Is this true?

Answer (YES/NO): NO